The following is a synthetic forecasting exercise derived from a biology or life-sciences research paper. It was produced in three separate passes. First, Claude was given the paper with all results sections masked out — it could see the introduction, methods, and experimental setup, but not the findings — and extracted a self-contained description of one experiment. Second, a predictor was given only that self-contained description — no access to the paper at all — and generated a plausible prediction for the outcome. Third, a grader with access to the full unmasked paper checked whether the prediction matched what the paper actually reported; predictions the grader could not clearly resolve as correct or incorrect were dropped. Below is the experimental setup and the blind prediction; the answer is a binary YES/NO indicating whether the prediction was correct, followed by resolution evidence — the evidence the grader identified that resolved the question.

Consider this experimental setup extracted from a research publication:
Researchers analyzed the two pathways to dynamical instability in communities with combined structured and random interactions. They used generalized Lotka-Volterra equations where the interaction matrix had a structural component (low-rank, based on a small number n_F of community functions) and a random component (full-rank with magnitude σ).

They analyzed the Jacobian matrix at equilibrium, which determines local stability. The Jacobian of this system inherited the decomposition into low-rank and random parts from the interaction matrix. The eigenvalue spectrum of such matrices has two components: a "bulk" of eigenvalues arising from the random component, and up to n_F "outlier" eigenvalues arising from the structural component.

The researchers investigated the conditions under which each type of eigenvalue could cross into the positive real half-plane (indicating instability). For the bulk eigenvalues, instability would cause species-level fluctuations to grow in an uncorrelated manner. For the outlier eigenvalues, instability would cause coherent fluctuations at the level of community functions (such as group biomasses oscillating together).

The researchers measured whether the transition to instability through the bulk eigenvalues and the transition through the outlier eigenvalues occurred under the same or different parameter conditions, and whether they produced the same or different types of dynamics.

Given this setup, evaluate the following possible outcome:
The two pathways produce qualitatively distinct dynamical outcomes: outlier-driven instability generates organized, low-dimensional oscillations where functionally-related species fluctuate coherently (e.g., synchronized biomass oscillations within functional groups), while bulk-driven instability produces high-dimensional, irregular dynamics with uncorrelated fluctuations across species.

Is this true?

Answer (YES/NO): YES